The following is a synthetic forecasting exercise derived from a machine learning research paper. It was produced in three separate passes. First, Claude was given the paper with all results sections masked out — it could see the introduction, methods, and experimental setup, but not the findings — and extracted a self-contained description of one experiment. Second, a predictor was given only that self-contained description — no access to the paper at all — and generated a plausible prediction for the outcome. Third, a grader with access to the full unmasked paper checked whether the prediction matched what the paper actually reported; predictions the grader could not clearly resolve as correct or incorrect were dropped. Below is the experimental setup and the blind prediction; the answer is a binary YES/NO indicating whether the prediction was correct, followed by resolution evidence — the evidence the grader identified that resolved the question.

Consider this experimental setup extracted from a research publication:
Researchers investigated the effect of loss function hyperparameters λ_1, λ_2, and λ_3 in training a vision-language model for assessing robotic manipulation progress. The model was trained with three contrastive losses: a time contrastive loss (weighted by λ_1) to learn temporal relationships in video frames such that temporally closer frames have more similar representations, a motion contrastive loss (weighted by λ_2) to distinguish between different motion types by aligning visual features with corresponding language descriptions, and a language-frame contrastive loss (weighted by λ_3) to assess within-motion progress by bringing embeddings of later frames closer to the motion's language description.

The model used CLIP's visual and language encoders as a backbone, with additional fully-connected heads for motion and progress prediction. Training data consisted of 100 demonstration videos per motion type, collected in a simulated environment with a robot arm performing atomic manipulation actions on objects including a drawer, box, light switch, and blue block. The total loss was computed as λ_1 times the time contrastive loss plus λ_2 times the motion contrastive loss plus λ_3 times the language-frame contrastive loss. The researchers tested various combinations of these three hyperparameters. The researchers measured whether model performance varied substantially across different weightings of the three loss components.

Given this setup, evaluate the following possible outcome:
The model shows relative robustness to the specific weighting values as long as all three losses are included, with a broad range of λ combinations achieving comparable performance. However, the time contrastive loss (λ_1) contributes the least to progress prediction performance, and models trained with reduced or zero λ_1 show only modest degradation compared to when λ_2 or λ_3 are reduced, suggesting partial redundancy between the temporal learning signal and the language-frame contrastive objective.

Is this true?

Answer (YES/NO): NO